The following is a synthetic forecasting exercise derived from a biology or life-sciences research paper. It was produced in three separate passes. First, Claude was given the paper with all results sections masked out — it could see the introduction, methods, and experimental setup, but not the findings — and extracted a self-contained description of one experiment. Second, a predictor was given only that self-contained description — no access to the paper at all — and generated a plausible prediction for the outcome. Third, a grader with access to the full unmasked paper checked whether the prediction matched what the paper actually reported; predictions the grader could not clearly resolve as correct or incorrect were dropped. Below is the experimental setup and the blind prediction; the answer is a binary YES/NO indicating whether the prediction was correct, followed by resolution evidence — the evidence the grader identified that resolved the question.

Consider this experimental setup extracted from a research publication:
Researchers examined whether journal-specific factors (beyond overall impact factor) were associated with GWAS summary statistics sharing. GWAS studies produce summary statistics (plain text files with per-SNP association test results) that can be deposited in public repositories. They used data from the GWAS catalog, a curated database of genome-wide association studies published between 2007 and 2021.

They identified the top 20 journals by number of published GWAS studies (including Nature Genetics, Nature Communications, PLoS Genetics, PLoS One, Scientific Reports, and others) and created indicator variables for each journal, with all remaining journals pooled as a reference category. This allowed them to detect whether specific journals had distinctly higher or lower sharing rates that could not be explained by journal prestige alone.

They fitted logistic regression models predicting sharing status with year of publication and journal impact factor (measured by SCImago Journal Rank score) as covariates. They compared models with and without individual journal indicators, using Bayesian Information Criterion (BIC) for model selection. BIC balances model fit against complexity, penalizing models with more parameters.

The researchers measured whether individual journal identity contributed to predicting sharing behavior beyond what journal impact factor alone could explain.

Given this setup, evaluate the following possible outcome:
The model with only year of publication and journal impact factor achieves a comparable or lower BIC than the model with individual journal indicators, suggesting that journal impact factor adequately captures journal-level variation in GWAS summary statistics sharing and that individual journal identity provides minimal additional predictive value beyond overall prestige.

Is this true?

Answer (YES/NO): NO